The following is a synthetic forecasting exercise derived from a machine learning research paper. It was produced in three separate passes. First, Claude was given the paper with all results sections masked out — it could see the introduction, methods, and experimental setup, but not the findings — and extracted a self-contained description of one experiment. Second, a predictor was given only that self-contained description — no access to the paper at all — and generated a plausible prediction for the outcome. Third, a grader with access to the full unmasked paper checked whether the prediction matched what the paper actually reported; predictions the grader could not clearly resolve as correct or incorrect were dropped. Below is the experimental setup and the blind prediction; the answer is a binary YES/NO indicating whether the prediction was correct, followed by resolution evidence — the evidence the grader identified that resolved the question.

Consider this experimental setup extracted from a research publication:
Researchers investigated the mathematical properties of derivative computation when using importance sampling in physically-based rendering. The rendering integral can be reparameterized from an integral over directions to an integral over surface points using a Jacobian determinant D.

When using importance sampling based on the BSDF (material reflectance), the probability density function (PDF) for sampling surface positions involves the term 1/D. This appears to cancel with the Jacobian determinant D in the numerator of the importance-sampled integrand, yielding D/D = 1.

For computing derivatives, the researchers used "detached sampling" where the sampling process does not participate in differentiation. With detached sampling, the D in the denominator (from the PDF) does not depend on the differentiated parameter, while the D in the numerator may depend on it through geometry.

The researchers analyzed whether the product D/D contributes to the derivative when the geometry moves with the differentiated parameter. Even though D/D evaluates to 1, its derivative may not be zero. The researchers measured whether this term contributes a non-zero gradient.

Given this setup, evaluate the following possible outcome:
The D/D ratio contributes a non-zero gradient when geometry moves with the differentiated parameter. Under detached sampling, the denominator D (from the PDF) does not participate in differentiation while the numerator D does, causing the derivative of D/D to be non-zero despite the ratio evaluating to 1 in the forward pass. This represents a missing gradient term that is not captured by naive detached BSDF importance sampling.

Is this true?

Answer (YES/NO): YES